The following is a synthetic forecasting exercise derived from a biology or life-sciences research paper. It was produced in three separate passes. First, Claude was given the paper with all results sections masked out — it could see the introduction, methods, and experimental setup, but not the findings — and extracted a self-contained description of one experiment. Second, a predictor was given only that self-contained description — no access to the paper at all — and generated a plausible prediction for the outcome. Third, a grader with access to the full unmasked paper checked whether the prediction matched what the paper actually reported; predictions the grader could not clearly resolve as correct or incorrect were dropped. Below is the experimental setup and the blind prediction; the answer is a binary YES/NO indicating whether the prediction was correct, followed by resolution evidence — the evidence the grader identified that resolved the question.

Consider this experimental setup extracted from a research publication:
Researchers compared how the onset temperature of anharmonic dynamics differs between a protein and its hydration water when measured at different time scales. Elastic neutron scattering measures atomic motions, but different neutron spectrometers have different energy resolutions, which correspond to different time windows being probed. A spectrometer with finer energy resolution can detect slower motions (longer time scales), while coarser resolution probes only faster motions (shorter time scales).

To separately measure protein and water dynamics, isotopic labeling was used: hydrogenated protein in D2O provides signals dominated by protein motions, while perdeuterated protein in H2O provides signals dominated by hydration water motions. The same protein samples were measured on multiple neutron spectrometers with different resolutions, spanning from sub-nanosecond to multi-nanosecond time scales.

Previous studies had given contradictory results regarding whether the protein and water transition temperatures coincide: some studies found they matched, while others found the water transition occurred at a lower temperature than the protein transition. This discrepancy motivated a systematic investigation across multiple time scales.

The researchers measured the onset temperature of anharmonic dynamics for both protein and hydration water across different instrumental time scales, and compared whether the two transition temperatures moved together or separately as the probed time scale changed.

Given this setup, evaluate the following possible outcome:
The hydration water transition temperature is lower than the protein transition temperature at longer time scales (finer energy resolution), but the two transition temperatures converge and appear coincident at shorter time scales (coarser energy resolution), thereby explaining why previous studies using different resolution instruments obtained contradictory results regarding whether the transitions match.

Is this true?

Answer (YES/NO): NO